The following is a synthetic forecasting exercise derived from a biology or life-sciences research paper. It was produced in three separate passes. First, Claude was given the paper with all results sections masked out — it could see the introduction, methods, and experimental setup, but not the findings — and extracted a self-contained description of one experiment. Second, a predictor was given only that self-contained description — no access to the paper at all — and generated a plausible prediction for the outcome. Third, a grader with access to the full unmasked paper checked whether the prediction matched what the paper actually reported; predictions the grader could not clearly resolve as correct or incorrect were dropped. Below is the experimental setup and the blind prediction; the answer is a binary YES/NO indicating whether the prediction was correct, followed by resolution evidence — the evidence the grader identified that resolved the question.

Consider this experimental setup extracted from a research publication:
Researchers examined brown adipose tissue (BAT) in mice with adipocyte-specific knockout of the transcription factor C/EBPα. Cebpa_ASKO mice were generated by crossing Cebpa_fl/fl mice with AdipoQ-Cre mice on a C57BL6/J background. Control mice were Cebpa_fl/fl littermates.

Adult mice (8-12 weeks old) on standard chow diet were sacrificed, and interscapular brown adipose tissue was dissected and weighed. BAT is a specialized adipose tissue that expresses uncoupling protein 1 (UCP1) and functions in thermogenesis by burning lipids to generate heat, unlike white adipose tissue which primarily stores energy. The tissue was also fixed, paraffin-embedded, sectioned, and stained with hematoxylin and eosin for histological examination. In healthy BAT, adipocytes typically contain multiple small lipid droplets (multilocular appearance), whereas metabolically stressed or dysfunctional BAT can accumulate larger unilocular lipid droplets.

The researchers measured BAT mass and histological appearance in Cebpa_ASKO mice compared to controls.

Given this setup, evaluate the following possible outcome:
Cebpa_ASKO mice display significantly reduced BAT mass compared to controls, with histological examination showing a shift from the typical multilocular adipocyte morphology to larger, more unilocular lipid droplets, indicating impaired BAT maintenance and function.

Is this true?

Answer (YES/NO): NO